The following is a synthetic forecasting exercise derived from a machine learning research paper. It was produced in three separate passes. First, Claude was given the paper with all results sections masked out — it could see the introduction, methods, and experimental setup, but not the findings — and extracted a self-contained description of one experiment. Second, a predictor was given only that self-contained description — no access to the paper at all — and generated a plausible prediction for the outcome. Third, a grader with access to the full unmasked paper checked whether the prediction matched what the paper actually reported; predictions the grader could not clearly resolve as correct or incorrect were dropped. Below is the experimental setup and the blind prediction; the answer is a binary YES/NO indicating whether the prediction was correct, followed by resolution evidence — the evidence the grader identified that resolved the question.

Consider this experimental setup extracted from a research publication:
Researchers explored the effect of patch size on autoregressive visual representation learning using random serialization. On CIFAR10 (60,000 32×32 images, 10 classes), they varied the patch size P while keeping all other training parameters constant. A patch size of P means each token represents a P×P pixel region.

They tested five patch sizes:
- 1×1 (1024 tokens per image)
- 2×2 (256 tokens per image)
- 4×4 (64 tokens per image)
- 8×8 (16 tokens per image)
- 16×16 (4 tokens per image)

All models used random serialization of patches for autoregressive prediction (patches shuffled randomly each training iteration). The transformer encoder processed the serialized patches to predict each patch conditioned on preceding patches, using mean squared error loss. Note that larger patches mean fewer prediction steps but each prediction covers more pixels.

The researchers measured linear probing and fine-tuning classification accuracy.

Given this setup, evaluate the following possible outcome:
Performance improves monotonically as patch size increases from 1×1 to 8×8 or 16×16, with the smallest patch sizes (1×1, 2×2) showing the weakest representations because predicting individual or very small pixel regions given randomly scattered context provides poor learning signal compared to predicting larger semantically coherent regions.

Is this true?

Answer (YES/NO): NO